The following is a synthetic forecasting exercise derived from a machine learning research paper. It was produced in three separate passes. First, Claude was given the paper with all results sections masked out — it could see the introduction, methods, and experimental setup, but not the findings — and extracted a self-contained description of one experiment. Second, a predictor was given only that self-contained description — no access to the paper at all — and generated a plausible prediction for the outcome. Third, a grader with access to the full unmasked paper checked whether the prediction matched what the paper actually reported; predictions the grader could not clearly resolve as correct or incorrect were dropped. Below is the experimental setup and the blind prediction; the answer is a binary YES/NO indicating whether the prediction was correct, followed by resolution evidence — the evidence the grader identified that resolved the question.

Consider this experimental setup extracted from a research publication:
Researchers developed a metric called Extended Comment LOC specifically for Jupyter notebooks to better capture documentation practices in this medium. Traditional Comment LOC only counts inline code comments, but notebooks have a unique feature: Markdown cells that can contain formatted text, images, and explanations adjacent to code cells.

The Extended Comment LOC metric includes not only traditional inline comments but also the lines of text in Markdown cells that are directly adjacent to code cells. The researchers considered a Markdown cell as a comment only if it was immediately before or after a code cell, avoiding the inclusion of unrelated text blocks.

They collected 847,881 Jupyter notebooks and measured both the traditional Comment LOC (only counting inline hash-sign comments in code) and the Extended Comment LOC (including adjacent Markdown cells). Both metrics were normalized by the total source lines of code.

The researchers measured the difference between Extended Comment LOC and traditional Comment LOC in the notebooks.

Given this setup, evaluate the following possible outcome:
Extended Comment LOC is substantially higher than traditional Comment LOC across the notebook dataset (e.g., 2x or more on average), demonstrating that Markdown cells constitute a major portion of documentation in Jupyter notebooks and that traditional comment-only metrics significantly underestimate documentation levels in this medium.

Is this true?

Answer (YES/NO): YES